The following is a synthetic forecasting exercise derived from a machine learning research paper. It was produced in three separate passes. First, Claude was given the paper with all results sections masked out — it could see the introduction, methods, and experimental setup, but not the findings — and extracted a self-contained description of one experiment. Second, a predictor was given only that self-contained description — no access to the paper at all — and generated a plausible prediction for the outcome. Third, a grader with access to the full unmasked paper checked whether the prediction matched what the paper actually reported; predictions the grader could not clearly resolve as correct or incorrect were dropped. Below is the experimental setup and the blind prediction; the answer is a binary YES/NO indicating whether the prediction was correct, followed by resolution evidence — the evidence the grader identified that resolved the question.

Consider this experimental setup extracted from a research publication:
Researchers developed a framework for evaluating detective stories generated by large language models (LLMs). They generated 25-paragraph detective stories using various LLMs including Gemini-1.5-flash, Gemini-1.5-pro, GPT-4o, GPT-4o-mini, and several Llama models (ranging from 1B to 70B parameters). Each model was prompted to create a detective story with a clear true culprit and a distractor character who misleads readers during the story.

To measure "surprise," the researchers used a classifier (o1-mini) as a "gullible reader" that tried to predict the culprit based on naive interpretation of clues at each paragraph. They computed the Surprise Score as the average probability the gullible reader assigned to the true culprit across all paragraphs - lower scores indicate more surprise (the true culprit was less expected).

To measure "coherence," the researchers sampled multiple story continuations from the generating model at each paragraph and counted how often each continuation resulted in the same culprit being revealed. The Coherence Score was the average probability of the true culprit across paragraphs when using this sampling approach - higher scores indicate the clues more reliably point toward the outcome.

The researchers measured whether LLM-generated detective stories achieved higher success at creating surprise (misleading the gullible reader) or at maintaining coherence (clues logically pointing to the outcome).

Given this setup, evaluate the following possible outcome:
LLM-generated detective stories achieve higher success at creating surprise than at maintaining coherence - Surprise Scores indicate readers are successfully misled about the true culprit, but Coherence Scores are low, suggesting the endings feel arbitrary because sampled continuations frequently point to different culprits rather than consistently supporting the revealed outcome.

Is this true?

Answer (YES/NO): YES